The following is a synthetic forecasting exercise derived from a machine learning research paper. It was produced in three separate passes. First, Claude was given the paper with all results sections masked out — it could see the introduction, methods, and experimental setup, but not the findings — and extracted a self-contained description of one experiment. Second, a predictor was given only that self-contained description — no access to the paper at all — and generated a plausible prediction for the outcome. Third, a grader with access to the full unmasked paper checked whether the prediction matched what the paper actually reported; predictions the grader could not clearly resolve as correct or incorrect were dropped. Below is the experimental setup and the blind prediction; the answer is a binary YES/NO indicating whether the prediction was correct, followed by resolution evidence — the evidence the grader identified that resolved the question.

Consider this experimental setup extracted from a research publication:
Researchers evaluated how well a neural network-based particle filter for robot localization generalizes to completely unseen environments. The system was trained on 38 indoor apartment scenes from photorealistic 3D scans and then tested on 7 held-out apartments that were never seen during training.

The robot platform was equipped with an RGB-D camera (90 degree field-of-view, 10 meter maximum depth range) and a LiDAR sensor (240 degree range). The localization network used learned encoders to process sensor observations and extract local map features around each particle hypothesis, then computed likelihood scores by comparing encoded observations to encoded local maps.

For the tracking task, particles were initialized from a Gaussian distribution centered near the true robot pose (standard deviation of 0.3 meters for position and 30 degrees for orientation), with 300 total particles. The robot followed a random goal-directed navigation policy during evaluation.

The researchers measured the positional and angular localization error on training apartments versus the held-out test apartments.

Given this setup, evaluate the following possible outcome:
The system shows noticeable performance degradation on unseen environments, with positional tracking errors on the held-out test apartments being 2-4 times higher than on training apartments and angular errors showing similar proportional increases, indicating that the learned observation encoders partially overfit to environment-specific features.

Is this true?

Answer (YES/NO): NO